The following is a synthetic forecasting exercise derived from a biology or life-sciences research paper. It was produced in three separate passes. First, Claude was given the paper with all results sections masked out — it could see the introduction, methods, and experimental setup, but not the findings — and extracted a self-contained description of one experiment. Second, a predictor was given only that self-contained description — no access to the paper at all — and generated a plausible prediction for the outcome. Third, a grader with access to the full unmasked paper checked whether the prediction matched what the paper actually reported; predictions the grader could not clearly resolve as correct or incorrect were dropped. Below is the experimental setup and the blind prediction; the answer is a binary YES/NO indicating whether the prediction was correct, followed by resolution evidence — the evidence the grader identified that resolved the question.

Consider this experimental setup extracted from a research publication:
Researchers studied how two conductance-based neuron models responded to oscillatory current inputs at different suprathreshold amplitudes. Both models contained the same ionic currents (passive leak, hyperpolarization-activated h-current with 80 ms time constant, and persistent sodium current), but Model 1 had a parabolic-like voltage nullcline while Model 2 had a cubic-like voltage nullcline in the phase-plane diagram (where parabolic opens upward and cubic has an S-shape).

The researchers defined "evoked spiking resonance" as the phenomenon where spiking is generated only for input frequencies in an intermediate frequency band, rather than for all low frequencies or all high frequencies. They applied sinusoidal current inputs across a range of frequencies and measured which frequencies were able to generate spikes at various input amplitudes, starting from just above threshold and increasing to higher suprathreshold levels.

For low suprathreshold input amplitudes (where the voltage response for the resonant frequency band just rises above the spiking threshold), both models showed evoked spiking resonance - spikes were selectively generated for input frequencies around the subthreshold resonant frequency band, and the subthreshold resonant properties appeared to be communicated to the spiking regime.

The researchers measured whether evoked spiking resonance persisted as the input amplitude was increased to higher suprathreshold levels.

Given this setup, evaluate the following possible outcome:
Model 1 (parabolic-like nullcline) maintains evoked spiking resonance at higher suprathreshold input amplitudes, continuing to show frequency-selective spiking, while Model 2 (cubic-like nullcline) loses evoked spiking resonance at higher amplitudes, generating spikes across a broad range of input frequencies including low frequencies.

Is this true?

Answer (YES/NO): NO